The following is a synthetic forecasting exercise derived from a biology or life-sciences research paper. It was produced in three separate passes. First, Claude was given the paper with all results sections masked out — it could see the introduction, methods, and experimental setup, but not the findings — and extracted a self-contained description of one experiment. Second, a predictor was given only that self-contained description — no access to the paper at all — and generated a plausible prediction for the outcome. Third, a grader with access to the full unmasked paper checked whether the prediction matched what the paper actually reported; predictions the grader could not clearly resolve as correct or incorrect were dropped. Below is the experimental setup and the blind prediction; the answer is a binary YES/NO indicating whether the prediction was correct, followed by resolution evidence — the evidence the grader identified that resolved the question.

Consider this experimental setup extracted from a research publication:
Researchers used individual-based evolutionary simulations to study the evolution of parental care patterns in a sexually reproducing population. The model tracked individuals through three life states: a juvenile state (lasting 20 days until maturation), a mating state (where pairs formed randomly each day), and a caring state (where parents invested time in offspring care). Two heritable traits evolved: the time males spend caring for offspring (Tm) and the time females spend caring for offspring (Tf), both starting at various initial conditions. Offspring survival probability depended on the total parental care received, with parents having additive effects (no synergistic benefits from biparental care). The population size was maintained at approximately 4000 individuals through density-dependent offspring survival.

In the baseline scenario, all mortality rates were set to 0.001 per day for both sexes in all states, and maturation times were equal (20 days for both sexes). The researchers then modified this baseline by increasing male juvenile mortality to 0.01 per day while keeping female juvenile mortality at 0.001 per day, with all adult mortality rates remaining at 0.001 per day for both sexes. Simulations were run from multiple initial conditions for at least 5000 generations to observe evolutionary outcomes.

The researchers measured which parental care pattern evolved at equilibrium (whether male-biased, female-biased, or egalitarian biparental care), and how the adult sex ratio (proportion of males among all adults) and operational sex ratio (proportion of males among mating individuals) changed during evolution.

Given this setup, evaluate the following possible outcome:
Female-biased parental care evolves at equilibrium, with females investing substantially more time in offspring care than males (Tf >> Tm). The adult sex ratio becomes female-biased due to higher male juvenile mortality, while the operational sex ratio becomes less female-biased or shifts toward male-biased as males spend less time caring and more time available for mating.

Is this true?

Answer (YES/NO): YES